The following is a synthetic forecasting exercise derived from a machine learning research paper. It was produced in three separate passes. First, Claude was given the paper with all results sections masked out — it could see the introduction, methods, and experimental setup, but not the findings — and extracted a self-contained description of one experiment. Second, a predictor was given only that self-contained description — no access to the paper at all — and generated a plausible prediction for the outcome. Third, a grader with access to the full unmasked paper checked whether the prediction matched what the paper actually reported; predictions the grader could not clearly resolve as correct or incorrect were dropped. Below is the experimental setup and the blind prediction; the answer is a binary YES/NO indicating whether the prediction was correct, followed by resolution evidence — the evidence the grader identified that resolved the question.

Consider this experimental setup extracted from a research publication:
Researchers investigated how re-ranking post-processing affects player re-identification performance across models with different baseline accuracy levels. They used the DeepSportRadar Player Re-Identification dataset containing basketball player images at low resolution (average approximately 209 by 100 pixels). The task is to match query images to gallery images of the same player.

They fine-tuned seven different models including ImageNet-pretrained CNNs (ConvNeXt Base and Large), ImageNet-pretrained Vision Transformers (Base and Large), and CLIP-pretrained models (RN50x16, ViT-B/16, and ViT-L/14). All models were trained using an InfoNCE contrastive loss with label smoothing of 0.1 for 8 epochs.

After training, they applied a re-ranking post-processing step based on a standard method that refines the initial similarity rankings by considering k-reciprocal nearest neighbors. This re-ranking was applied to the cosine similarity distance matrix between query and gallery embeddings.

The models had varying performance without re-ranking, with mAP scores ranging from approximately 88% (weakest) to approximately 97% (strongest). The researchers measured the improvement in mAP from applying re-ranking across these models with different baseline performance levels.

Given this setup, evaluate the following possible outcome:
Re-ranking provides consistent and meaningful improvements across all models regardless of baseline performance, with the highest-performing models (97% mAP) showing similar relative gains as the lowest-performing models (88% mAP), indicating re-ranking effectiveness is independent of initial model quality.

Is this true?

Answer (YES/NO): NO